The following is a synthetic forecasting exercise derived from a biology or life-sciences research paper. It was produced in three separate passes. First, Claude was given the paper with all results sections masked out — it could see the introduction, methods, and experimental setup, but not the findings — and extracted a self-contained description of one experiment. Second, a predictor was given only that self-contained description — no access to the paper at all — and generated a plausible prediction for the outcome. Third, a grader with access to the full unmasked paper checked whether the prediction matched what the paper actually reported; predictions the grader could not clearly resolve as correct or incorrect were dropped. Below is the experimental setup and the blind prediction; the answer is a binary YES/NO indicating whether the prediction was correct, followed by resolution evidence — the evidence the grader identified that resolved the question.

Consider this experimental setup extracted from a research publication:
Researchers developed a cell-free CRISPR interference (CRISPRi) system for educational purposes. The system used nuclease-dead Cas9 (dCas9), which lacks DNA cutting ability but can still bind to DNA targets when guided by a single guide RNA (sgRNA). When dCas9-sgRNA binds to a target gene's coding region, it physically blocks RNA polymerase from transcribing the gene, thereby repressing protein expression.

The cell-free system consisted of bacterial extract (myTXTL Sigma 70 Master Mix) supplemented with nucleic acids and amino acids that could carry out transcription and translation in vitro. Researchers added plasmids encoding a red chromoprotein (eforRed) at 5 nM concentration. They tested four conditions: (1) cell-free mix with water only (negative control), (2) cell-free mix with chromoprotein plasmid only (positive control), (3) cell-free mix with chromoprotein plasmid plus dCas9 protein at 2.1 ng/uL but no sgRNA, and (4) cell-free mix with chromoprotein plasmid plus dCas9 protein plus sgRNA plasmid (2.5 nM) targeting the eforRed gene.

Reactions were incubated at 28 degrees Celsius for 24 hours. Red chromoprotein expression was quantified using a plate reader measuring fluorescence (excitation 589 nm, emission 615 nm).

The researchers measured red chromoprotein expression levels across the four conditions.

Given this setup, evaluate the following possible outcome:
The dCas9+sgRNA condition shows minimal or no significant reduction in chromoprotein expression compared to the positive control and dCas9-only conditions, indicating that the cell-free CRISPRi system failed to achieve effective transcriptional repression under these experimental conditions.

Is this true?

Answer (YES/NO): NO